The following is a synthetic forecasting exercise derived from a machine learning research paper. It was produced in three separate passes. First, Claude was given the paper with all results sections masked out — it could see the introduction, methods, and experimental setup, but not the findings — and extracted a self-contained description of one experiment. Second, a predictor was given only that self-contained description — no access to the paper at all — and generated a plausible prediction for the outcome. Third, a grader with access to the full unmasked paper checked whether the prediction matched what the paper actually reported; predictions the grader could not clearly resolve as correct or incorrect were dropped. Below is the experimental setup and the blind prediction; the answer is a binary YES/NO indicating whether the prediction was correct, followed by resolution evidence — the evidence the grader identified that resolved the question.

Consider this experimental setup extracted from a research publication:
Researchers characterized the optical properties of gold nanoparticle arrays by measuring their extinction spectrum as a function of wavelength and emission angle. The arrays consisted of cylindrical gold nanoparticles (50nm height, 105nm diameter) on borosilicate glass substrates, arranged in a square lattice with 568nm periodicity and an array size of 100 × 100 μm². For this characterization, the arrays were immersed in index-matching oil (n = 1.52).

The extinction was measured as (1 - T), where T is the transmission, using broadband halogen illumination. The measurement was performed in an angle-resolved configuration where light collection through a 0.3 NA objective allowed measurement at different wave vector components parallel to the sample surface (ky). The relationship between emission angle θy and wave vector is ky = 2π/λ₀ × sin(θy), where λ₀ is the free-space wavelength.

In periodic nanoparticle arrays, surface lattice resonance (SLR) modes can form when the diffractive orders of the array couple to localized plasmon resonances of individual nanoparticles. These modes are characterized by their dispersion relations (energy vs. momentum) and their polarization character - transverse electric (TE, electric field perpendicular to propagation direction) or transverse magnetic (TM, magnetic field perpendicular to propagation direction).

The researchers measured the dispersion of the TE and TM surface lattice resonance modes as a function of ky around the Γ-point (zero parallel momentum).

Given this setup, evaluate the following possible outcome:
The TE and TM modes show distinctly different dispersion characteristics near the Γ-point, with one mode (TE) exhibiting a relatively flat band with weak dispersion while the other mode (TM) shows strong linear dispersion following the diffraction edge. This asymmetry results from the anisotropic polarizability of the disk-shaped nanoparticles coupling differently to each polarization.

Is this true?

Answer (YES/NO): NO